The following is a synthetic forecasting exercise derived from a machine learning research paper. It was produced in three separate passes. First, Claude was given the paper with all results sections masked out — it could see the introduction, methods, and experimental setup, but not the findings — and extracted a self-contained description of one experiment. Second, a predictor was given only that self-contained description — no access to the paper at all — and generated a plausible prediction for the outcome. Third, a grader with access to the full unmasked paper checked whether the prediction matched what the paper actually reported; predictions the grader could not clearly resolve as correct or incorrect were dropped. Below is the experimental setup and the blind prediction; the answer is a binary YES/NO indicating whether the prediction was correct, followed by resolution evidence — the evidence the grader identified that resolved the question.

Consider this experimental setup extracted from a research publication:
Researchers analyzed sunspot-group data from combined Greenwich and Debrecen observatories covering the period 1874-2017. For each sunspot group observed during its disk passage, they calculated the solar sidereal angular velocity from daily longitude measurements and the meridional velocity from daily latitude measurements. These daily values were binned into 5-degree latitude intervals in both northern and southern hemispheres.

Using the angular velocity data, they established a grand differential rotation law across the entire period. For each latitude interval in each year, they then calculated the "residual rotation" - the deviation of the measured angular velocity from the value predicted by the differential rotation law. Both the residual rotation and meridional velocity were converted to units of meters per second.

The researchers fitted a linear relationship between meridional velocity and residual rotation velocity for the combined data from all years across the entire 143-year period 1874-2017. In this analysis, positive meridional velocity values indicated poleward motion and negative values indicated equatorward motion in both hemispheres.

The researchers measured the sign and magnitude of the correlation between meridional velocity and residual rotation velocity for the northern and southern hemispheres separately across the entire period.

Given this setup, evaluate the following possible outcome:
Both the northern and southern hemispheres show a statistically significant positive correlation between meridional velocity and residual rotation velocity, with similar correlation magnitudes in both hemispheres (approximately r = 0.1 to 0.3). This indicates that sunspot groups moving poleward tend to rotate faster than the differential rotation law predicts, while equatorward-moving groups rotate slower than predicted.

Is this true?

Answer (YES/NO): NO